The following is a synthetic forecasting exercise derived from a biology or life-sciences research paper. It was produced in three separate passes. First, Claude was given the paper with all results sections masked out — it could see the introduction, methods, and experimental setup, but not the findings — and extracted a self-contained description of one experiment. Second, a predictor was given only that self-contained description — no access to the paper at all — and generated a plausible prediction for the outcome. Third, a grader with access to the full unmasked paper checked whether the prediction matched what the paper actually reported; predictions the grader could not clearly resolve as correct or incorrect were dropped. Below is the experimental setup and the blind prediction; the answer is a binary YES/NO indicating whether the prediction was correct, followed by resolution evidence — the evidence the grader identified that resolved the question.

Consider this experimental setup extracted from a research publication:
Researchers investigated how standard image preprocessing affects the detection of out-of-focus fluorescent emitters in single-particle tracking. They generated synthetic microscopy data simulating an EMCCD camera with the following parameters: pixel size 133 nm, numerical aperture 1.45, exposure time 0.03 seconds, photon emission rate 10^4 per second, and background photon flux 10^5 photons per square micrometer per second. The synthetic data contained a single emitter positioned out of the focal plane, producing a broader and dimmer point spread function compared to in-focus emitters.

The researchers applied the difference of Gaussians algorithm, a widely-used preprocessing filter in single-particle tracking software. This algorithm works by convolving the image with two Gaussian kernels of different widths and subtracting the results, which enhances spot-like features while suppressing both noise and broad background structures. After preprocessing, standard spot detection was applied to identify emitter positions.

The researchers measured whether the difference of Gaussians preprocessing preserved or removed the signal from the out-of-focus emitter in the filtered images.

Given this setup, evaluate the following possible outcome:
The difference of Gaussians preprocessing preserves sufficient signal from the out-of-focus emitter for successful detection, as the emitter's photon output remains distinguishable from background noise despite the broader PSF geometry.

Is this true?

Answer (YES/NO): NO